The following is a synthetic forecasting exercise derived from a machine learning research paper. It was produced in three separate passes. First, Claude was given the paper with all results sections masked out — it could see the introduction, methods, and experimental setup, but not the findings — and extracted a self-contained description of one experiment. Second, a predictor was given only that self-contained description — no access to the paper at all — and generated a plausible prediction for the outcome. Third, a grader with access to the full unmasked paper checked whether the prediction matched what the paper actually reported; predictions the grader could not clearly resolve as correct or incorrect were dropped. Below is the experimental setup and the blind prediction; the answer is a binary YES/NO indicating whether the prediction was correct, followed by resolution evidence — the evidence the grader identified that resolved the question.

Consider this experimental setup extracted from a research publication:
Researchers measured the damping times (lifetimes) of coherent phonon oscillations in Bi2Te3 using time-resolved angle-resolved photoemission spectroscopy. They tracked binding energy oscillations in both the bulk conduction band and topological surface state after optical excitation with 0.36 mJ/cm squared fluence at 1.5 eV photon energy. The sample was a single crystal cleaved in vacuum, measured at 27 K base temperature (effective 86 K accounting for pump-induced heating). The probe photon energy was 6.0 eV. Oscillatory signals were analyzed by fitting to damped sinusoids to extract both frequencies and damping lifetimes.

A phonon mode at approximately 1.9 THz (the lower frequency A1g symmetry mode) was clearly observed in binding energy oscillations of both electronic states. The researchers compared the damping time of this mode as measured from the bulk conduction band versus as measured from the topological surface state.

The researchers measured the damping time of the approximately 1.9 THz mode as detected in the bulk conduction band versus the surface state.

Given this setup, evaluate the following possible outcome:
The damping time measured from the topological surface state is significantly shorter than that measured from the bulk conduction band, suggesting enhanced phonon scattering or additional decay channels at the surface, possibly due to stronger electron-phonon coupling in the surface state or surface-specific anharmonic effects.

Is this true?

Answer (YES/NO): YES